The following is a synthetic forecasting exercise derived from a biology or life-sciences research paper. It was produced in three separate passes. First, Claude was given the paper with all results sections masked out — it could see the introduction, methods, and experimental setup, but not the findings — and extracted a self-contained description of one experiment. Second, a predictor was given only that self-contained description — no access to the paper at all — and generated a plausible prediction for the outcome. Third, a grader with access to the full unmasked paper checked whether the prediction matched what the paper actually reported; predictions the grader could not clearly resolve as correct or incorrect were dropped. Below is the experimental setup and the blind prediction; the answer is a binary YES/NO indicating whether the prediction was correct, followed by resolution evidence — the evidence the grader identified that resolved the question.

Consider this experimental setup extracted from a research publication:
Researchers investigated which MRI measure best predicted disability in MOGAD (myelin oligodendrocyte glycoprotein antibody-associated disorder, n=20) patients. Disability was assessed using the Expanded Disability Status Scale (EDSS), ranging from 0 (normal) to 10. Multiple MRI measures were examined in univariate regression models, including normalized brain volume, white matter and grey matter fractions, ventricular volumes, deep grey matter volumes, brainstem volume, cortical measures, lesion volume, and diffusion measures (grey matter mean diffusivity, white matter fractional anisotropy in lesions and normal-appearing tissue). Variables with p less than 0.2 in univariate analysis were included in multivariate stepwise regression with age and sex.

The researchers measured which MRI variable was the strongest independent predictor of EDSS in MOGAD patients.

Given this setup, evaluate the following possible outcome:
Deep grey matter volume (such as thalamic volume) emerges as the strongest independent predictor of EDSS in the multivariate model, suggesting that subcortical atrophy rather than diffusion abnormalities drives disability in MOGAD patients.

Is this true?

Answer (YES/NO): NO